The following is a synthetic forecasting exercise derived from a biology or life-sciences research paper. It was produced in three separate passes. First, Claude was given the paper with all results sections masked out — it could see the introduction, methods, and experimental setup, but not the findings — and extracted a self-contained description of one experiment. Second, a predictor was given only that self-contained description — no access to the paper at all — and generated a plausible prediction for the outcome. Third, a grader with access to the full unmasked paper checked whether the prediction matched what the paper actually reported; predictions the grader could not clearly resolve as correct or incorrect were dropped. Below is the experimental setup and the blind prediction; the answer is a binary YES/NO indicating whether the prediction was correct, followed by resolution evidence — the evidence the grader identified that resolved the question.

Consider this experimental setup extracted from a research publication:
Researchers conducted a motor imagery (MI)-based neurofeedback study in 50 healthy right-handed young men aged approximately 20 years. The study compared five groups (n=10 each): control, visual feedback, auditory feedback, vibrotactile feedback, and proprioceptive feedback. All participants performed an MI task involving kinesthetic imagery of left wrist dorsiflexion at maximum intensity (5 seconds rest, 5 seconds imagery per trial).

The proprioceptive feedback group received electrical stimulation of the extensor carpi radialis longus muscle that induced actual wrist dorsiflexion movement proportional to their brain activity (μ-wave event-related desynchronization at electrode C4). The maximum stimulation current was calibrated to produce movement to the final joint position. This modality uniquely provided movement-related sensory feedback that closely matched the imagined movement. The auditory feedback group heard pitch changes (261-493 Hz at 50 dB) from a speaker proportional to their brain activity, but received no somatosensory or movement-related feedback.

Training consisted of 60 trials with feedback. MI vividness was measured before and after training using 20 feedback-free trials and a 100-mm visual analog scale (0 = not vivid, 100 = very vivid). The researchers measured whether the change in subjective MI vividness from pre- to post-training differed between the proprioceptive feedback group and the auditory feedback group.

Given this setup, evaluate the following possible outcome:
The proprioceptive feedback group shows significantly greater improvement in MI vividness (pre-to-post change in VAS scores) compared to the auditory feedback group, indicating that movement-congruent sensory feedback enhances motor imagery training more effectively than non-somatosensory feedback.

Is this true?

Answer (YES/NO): NO